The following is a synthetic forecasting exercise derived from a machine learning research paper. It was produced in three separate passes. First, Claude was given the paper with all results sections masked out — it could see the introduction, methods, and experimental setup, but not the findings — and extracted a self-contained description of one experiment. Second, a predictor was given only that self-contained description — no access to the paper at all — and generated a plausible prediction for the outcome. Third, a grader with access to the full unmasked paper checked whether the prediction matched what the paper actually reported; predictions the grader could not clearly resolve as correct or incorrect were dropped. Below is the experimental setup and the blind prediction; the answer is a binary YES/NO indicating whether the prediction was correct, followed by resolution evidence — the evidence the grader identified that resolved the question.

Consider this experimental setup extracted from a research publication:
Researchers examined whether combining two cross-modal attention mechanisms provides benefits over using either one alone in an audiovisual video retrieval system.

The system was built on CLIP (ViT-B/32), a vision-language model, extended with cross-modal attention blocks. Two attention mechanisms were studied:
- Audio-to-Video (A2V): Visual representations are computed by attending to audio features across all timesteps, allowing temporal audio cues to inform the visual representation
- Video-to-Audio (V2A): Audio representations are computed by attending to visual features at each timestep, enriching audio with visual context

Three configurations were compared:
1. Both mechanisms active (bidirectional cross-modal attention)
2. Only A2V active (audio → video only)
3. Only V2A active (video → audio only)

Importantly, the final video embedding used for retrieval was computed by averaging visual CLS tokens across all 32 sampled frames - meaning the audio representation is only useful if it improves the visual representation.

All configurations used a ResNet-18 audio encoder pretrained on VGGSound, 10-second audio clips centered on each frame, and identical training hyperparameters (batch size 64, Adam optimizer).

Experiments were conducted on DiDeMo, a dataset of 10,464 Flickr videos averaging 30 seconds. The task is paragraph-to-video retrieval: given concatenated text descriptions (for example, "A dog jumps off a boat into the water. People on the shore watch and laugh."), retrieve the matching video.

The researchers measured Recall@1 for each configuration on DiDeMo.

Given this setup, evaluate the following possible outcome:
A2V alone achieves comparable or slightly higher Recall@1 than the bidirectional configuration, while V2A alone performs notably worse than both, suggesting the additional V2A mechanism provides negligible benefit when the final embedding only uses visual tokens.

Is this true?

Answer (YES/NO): NO